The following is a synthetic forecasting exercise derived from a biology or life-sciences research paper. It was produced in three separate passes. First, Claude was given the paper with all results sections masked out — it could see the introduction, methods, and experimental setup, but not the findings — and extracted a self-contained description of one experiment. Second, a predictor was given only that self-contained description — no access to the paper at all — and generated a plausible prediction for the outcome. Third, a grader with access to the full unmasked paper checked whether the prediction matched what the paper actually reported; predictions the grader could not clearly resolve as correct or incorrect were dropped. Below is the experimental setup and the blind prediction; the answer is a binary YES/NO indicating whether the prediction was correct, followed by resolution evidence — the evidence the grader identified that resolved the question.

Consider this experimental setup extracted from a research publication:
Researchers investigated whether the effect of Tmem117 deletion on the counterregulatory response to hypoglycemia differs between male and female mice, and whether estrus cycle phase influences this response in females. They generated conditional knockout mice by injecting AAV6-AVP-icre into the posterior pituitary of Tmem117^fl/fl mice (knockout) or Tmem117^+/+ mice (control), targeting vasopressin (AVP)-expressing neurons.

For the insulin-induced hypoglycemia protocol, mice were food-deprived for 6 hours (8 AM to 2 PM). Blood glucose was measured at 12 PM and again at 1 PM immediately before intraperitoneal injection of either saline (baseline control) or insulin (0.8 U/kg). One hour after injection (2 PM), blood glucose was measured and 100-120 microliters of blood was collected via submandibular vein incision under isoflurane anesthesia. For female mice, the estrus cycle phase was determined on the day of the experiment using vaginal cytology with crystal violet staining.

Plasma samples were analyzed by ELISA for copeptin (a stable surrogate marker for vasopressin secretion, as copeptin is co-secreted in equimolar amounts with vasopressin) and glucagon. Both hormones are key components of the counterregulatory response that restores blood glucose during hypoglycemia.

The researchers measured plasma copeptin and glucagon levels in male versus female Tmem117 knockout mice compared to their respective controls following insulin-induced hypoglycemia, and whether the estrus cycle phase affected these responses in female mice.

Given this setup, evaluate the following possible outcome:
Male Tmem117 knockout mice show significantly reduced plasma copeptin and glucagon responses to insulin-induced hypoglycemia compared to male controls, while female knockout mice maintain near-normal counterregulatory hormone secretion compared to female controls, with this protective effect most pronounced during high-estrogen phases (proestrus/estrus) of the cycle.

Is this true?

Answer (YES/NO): NO